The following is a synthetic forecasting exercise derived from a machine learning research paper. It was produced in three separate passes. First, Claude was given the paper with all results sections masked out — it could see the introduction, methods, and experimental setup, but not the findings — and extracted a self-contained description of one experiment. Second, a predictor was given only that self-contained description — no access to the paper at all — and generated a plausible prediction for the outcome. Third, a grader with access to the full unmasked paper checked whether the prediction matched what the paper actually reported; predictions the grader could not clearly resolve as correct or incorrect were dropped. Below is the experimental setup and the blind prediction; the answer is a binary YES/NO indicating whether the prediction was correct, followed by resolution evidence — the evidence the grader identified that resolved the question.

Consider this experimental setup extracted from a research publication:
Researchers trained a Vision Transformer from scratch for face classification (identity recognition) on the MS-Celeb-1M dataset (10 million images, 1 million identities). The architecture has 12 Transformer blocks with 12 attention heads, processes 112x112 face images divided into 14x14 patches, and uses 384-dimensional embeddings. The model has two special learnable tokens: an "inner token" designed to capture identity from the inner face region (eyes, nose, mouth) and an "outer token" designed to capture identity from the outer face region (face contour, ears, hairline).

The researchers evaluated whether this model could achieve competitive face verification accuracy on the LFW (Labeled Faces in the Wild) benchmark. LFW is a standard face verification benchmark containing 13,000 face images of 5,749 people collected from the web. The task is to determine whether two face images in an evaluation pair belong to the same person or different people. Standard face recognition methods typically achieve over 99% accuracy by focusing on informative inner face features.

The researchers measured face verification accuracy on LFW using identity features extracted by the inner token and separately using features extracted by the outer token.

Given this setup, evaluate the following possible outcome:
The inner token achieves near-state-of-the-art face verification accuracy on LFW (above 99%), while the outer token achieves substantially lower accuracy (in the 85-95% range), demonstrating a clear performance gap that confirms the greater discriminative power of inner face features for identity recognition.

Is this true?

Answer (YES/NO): NO